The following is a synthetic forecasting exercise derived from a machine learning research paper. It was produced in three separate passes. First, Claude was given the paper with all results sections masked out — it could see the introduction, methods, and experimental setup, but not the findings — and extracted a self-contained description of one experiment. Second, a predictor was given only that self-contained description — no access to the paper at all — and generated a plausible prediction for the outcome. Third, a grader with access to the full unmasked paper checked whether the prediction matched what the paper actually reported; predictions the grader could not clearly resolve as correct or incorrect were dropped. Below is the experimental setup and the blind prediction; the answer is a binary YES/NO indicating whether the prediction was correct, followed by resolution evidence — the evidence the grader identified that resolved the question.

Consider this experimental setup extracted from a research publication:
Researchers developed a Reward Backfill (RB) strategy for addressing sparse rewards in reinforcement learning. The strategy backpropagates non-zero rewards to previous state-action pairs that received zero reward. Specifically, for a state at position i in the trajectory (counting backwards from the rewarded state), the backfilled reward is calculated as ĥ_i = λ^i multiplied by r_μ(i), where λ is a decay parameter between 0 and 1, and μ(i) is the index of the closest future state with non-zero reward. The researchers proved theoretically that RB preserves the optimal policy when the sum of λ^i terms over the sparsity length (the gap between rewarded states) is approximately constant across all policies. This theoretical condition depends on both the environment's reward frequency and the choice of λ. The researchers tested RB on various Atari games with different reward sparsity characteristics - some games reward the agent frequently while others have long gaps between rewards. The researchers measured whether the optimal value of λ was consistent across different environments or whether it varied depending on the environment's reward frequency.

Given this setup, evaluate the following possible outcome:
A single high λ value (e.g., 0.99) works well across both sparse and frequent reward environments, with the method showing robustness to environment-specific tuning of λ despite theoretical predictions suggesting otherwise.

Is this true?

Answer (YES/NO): NO